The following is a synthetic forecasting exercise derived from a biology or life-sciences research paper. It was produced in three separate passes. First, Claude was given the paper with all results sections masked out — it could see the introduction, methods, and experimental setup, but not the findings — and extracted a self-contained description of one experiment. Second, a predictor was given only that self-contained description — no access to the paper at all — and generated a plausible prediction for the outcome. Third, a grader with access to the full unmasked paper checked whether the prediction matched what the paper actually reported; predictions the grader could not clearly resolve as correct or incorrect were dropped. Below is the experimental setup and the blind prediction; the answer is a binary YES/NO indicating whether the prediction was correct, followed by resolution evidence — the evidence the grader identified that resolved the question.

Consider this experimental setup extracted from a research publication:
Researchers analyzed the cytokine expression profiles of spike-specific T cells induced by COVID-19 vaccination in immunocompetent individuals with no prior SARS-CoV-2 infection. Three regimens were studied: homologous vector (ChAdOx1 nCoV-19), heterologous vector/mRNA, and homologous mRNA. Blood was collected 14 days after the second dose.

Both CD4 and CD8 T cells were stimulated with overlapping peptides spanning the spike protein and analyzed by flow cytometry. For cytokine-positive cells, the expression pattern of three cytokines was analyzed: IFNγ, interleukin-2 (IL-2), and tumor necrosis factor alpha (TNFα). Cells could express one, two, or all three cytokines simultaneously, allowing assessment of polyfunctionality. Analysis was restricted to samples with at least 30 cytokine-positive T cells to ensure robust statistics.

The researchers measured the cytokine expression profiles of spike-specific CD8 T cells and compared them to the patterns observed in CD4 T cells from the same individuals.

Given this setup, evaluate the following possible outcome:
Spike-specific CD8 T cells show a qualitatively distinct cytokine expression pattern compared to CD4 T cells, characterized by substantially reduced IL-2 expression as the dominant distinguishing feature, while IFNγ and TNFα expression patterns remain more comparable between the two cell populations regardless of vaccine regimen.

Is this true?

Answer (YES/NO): YES